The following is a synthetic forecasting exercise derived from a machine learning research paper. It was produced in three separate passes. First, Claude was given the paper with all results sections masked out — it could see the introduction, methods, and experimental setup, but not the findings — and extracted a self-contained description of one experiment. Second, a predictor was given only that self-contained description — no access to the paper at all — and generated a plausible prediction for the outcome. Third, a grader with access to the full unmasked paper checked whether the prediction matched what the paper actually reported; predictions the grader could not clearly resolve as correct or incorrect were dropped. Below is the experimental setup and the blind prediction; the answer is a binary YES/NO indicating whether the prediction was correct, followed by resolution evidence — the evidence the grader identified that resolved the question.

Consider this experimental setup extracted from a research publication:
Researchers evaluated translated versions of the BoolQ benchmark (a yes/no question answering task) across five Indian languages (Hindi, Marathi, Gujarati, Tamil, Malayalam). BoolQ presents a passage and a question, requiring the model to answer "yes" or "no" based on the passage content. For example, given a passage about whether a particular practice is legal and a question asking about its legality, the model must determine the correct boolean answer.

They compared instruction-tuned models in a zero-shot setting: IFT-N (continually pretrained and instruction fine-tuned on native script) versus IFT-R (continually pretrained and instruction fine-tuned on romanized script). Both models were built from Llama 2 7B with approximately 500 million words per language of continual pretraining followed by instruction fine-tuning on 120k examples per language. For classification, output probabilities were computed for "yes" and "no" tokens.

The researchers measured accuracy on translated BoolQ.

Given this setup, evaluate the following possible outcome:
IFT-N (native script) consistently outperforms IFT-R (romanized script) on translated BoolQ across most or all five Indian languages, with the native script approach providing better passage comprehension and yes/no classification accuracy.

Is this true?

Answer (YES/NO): YES